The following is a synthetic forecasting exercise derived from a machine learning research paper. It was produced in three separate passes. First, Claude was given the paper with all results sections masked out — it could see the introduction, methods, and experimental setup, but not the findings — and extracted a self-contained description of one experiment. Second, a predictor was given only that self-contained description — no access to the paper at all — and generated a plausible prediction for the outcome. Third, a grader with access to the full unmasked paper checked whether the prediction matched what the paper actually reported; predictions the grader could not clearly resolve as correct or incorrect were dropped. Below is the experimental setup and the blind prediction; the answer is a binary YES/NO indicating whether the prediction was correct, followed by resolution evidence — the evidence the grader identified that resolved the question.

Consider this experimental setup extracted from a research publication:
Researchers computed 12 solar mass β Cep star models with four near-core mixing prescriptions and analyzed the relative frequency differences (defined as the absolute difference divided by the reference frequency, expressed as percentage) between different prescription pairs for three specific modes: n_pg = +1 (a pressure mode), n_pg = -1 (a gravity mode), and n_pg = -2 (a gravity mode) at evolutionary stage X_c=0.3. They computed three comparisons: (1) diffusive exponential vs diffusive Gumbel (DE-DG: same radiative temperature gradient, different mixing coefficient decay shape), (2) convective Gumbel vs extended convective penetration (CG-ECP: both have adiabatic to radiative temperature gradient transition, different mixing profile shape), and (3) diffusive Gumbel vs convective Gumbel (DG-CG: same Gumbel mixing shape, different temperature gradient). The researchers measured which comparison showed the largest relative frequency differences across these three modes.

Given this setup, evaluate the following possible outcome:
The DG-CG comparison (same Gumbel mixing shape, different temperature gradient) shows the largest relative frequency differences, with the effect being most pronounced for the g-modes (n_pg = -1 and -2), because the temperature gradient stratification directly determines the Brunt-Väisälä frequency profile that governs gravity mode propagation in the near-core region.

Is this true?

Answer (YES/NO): NO